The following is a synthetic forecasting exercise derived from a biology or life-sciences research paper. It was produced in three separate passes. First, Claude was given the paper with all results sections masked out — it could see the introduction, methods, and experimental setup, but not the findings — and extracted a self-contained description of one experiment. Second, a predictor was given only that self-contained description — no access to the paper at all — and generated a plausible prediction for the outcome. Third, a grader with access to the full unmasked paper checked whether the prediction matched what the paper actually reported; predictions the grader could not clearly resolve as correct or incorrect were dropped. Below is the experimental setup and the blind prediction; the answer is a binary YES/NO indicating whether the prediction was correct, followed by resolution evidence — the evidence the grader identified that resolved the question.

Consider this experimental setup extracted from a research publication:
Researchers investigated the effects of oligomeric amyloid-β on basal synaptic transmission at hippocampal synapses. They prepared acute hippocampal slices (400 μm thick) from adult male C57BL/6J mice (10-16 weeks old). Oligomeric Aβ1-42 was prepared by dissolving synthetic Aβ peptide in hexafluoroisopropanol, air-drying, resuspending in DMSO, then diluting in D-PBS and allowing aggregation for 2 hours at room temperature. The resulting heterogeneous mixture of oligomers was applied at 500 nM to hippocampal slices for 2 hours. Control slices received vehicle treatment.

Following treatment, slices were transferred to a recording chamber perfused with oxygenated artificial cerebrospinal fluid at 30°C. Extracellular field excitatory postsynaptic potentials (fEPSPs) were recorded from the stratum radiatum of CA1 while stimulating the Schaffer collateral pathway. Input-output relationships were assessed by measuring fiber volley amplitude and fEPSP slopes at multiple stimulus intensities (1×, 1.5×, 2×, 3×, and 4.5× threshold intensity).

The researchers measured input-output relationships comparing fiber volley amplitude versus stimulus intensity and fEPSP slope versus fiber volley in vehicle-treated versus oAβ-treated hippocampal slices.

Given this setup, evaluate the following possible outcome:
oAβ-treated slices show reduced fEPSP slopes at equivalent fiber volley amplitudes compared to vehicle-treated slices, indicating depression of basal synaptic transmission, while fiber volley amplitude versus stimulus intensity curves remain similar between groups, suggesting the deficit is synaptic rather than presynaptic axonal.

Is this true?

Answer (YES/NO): NO